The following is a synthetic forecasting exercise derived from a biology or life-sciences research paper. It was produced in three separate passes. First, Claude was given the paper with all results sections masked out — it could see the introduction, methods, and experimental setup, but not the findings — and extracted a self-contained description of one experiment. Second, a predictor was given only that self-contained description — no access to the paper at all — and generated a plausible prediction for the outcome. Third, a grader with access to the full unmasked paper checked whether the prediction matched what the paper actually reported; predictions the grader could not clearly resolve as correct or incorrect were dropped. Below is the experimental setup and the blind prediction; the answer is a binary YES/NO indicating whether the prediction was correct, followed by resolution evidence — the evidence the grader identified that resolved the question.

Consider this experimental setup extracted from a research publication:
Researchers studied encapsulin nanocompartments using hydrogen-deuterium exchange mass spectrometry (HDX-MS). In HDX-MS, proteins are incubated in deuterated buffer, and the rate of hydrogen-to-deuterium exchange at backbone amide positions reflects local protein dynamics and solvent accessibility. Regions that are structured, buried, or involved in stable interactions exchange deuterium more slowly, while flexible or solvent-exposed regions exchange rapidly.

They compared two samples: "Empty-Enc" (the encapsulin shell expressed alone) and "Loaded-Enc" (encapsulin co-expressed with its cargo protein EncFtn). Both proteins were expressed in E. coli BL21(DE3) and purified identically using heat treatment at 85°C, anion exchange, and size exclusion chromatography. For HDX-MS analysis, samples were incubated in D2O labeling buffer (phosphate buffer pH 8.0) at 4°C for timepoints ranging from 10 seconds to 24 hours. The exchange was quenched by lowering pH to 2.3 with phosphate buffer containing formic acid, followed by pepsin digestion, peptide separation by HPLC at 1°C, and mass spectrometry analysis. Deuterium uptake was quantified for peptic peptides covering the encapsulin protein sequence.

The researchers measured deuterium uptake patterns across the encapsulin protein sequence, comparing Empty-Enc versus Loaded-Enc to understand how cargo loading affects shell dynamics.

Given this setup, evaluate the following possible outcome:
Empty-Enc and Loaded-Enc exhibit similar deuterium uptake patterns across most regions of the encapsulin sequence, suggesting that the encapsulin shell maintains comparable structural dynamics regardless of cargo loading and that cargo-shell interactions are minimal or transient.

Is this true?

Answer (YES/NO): YES